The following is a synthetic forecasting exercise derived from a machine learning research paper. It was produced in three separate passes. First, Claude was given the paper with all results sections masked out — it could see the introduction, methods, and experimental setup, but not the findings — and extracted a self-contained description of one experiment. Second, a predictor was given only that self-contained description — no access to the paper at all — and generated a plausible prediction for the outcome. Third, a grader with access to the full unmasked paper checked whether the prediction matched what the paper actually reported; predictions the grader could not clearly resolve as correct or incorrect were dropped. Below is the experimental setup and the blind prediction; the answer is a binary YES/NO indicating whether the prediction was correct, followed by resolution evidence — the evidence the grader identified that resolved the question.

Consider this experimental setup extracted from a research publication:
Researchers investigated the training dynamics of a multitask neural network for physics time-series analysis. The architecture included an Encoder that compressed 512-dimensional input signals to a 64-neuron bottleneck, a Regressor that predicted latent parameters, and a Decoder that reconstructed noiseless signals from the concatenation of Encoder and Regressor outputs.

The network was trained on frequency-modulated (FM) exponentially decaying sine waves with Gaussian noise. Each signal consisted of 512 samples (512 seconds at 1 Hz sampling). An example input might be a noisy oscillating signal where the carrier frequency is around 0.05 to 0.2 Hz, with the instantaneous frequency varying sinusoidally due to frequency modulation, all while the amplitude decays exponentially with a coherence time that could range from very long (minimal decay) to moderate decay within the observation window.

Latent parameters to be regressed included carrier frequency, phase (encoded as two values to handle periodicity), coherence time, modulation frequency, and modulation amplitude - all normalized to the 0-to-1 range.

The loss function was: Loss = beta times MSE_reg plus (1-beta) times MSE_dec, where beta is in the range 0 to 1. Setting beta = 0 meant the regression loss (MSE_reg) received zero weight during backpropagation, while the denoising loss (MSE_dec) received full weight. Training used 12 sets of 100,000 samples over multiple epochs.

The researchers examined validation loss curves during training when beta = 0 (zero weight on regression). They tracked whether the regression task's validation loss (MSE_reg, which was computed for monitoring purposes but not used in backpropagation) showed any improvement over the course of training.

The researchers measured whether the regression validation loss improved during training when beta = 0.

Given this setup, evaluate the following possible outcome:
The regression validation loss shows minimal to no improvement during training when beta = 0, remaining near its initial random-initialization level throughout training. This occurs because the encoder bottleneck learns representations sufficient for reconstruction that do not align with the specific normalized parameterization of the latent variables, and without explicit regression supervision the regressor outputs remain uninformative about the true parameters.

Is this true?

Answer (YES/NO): YES